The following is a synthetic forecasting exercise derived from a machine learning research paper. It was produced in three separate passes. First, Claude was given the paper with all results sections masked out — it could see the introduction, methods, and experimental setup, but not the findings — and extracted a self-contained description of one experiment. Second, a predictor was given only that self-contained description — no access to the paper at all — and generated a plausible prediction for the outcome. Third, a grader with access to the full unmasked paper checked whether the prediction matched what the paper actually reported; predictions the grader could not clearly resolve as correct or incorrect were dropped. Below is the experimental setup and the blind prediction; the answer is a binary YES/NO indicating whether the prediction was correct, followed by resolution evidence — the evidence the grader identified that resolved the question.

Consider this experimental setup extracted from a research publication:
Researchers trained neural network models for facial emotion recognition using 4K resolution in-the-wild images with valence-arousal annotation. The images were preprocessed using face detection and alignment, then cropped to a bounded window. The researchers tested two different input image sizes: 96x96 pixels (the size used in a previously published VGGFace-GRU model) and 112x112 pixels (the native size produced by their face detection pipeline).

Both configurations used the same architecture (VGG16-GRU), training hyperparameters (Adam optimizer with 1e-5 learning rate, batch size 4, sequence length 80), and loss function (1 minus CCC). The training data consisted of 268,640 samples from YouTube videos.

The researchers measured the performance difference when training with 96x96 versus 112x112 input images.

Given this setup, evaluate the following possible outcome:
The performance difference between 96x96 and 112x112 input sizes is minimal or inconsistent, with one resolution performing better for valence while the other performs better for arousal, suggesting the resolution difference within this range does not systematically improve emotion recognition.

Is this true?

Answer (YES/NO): NO